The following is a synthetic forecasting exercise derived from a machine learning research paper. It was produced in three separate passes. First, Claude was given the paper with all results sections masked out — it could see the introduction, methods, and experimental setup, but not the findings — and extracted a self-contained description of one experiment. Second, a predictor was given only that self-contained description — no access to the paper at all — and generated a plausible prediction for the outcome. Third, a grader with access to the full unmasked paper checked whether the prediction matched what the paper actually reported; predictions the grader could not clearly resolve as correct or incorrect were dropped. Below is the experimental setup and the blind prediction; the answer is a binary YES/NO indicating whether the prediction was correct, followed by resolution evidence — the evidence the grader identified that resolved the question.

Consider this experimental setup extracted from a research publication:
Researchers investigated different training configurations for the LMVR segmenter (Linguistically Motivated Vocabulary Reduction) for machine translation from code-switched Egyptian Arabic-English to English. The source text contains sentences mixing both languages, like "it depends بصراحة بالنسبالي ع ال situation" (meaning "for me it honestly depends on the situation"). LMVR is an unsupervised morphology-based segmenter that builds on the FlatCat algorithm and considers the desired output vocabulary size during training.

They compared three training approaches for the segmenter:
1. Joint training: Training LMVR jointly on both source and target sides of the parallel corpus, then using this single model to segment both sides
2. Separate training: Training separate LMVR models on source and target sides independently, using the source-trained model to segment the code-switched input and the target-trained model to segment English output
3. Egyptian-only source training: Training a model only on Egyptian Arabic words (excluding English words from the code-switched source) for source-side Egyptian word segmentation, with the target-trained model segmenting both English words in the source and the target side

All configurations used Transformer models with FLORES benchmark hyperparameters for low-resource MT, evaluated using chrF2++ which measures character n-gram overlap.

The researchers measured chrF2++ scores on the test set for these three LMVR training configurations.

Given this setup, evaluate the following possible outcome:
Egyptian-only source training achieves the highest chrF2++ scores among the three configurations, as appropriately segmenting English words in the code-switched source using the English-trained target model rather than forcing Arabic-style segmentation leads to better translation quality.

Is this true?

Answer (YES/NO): YES